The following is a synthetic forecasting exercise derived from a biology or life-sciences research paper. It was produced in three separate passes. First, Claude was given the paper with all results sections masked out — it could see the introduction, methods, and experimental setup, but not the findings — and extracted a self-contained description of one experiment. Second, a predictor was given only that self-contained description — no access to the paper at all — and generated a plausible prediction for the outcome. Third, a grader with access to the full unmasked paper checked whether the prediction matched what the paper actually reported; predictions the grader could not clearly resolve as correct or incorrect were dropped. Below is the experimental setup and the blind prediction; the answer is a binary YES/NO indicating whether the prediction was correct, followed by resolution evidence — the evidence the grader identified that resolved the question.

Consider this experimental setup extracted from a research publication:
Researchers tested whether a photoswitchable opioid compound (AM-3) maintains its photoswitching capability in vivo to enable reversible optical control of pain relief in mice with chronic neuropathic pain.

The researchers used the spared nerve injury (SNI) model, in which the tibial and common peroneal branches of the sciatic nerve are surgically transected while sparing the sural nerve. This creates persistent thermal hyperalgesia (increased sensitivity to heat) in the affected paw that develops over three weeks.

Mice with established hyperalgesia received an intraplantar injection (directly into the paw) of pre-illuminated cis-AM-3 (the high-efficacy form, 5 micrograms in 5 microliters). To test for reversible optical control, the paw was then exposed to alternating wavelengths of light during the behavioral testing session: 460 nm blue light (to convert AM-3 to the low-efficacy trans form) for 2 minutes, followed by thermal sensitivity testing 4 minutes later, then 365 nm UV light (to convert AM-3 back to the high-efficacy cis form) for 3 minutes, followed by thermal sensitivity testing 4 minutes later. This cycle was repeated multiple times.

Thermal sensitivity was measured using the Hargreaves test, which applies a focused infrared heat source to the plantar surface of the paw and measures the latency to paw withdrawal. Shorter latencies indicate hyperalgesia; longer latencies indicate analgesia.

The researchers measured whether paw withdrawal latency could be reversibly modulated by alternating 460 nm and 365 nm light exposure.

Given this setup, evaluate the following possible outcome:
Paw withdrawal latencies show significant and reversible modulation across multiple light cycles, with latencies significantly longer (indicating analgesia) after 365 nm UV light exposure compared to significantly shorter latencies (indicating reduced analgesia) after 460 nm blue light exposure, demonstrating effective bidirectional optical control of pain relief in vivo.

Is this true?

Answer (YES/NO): YES